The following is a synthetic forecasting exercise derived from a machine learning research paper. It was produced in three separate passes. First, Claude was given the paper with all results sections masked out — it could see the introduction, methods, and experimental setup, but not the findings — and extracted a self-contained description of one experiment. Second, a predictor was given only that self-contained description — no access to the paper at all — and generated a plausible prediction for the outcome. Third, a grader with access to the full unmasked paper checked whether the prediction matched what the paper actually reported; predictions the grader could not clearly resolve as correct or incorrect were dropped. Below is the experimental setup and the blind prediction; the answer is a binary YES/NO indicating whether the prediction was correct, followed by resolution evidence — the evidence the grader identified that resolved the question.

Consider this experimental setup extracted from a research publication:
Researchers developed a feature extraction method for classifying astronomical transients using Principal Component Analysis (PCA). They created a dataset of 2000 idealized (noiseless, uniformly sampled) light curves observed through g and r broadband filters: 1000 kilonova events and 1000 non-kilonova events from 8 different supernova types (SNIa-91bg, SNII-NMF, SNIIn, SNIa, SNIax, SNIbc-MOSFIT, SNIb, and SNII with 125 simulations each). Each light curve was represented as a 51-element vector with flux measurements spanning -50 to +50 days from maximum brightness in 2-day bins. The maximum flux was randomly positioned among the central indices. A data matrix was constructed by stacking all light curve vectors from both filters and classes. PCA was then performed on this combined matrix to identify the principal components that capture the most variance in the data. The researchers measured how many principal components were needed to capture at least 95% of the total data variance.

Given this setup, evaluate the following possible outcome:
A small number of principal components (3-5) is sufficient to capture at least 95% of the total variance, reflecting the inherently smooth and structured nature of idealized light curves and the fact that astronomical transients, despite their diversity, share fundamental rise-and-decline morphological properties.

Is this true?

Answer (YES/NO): YES